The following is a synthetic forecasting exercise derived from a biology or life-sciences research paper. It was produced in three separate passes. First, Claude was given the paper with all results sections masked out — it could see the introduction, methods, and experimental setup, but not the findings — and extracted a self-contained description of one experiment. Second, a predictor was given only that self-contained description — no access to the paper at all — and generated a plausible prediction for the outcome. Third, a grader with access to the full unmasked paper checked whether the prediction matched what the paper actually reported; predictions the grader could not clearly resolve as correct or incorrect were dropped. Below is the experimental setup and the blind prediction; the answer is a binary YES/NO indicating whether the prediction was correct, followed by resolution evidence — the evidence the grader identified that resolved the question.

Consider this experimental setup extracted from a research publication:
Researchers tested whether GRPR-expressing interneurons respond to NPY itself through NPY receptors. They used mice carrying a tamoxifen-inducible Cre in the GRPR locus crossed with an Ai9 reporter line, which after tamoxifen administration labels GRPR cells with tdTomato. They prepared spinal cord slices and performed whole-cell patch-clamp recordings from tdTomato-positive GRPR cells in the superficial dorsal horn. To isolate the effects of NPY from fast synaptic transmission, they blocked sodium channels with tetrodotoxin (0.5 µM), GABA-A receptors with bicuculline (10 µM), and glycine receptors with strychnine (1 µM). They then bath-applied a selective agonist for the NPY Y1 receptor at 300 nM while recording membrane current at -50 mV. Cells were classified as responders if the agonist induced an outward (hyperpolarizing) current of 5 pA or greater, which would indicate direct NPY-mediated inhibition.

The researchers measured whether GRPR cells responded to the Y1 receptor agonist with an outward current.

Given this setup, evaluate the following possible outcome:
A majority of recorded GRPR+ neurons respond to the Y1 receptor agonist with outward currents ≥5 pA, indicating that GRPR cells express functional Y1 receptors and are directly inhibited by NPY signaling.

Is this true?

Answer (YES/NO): NO